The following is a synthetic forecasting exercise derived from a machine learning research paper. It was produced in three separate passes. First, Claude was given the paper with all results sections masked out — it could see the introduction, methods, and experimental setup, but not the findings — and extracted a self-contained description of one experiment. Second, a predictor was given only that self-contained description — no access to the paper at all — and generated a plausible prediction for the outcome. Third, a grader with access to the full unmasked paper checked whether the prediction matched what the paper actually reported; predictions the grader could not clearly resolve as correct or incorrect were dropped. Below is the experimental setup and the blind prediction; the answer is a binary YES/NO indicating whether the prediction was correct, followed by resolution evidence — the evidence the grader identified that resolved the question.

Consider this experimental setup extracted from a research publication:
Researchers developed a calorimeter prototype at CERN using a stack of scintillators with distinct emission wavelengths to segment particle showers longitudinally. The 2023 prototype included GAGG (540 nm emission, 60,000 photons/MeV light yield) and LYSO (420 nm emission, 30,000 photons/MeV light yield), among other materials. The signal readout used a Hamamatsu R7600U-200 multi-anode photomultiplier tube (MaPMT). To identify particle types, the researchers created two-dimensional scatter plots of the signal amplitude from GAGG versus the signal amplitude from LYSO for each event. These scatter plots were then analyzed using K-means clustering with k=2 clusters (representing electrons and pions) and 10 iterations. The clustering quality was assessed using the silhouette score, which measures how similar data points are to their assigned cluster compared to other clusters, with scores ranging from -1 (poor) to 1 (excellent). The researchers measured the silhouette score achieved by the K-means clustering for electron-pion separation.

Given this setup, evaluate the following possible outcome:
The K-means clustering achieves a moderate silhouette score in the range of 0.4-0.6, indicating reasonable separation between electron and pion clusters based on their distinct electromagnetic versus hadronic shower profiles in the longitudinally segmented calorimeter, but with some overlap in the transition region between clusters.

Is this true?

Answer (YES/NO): NO